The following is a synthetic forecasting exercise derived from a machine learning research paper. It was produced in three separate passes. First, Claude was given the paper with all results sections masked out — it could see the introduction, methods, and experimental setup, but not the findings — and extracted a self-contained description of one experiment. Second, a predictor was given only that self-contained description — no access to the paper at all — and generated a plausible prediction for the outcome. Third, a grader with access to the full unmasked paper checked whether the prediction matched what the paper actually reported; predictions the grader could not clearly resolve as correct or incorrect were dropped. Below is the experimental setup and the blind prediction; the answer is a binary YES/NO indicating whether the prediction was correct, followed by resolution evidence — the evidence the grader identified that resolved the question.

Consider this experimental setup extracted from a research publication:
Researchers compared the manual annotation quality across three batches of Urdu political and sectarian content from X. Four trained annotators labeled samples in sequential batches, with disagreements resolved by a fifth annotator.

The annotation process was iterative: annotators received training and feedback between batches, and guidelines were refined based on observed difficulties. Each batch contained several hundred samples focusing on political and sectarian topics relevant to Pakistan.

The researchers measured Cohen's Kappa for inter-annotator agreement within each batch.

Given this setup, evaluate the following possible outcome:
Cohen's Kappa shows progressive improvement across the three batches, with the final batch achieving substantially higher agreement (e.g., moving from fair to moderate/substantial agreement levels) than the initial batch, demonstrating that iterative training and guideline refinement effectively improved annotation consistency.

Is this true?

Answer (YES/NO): NO